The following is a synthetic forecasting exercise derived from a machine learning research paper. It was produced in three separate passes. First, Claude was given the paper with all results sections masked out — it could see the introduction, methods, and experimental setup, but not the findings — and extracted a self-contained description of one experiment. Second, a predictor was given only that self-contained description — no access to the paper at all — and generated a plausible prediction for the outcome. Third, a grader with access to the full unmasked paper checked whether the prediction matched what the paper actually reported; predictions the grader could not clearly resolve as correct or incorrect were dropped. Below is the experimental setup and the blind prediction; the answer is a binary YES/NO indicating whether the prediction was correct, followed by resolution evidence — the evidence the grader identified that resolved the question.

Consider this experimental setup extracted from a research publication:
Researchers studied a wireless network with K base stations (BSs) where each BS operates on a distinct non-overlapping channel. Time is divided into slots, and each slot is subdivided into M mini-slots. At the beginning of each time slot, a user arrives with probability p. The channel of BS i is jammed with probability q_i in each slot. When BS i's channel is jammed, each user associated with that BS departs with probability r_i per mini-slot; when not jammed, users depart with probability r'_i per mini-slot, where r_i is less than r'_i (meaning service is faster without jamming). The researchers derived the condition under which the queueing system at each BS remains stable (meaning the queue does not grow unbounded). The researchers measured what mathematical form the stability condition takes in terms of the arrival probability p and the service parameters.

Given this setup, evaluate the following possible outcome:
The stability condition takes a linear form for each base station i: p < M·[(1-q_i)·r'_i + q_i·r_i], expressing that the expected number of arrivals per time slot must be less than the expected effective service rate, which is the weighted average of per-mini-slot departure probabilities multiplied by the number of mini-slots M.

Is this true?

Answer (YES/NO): YES